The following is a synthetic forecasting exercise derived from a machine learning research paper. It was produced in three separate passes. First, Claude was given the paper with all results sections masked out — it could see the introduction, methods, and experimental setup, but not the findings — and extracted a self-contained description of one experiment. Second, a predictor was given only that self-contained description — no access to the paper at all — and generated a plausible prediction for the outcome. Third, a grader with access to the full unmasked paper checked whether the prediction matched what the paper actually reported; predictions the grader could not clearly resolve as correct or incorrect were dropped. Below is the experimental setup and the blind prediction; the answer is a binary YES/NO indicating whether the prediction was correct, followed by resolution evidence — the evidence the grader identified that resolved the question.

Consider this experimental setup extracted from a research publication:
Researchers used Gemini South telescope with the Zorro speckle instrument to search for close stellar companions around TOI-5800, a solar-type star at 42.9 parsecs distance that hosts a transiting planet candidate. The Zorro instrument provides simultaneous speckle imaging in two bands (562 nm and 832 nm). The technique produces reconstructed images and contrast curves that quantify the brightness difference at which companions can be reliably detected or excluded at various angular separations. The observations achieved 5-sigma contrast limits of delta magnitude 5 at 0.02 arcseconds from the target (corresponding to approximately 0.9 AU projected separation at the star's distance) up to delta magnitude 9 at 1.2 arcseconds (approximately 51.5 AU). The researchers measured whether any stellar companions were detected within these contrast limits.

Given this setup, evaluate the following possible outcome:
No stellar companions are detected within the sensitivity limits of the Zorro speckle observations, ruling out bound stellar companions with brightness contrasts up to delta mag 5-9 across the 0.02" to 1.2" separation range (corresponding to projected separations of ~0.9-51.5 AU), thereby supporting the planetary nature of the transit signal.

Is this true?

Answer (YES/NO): YES